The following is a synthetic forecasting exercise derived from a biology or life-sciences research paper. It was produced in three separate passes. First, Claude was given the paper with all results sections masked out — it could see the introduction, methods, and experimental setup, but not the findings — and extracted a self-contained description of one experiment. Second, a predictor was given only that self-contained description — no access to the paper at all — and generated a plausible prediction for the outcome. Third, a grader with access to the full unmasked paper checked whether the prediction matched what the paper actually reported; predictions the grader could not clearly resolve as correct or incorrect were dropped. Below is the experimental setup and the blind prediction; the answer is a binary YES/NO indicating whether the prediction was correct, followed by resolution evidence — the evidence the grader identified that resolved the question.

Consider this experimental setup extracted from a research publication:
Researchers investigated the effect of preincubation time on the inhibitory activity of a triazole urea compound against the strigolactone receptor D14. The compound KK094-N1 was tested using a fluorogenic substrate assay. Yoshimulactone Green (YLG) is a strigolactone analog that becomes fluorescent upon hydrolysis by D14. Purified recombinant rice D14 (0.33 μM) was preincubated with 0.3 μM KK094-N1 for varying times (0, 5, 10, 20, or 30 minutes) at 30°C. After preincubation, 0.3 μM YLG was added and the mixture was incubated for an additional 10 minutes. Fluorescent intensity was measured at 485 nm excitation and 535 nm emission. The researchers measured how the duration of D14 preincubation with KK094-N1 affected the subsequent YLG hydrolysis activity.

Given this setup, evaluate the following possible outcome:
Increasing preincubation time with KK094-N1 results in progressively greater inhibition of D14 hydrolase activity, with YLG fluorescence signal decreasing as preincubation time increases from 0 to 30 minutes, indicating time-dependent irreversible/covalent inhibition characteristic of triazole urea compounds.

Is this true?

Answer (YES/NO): YES